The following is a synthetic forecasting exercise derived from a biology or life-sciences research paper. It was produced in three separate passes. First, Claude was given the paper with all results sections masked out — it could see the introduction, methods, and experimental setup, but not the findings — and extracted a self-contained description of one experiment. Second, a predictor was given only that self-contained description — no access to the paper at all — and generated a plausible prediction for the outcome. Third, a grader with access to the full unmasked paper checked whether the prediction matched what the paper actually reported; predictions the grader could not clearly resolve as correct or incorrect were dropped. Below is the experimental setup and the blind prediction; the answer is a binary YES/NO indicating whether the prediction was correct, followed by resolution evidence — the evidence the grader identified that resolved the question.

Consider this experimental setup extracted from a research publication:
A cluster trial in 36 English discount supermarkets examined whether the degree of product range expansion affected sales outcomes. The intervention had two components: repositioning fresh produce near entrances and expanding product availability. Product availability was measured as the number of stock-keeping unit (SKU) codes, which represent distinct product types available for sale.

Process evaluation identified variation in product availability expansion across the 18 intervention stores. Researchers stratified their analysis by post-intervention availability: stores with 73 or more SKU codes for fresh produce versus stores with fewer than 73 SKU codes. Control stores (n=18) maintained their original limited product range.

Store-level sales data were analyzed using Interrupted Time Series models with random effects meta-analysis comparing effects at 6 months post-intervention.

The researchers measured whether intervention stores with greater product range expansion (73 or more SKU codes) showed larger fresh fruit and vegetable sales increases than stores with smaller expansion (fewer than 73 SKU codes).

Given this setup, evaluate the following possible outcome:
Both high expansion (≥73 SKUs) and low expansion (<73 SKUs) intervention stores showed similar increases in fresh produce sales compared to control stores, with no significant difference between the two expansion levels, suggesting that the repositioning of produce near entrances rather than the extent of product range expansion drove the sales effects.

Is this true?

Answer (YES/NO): YES